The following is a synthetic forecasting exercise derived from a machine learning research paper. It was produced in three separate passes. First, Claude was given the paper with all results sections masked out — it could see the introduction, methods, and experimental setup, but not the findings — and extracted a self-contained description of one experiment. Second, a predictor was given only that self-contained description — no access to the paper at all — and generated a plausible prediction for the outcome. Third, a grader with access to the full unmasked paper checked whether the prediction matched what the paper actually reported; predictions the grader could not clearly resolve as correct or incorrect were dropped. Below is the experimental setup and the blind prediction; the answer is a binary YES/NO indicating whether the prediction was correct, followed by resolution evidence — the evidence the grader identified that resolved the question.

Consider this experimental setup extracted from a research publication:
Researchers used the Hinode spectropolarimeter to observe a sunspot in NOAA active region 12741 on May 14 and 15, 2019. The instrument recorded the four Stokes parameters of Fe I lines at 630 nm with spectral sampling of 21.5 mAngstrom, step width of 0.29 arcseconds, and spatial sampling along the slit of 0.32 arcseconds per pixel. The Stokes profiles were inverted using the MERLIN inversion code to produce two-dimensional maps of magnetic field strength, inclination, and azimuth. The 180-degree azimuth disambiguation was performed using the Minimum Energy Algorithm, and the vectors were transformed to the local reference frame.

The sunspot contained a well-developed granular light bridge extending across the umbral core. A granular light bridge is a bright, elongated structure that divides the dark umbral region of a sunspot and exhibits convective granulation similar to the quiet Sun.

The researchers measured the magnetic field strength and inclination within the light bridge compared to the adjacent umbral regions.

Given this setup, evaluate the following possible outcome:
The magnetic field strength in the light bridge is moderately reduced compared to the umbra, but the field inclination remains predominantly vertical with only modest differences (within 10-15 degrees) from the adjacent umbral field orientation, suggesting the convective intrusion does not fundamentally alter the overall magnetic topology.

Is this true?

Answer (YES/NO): NO